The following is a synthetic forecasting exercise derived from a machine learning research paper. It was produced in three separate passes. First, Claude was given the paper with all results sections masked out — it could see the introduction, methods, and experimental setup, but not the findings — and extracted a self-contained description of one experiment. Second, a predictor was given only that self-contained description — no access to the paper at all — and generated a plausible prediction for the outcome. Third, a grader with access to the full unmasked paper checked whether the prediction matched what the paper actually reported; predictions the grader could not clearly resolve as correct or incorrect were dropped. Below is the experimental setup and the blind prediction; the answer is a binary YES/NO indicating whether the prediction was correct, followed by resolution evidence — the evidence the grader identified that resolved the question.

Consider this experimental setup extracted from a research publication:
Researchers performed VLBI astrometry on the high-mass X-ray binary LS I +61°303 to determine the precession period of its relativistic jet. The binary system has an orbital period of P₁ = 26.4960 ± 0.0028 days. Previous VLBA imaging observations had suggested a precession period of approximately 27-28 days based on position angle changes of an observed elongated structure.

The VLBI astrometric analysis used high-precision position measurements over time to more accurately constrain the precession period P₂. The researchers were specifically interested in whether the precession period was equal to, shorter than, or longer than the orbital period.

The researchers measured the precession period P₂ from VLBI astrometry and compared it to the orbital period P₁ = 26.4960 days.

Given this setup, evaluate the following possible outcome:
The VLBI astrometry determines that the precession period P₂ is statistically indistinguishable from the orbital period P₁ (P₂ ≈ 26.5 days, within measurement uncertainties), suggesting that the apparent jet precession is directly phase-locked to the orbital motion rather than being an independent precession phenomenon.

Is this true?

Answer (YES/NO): NO